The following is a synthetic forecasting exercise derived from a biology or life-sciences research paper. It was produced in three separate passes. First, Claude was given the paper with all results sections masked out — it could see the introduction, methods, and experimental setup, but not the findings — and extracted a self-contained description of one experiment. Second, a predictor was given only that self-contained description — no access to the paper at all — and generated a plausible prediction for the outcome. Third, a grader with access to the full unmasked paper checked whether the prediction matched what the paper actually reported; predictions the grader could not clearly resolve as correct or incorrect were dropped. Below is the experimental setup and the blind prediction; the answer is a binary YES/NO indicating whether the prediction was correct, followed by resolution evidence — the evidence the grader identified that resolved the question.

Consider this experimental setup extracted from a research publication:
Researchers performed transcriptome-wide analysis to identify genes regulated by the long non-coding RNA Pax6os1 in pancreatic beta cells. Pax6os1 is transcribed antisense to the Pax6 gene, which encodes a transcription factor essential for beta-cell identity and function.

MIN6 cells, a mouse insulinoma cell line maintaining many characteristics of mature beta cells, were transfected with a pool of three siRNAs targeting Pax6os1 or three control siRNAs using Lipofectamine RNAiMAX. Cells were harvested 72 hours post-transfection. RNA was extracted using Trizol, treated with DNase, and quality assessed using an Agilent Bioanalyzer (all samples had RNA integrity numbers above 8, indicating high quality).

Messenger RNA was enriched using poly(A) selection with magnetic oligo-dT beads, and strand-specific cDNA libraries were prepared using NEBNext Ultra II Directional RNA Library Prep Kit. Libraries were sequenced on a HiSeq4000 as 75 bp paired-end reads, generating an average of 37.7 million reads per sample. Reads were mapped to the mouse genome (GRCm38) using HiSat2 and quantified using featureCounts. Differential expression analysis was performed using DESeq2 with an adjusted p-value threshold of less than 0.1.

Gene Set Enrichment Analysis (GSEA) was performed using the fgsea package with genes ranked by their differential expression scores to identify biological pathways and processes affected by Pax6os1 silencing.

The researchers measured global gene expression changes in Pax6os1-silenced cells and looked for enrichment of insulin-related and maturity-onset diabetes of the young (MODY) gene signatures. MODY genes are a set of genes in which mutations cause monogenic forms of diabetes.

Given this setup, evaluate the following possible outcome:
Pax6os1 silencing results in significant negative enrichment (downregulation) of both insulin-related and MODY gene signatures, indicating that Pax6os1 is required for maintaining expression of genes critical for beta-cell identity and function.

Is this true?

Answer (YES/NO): NO